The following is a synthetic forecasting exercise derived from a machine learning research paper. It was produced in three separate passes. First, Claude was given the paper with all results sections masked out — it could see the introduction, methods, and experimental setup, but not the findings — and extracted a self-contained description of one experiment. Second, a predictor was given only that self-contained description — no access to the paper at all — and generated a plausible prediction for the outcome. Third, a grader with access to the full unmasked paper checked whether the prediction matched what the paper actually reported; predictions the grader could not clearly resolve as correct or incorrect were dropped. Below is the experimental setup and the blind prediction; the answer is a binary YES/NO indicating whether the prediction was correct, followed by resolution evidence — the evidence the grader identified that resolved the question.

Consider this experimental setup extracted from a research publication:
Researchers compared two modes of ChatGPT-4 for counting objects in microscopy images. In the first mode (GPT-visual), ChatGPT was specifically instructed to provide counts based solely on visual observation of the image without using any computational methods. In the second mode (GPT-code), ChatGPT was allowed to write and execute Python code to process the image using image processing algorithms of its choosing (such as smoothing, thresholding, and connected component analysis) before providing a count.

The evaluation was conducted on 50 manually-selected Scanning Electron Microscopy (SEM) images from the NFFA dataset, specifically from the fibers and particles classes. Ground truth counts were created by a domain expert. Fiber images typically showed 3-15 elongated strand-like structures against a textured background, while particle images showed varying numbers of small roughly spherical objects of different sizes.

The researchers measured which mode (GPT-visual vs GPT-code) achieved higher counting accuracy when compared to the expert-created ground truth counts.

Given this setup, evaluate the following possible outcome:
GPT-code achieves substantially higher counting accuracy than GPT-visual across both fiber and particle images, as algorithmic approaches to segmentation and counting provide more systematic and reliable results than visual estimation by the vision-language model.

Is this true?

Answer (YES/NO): NO